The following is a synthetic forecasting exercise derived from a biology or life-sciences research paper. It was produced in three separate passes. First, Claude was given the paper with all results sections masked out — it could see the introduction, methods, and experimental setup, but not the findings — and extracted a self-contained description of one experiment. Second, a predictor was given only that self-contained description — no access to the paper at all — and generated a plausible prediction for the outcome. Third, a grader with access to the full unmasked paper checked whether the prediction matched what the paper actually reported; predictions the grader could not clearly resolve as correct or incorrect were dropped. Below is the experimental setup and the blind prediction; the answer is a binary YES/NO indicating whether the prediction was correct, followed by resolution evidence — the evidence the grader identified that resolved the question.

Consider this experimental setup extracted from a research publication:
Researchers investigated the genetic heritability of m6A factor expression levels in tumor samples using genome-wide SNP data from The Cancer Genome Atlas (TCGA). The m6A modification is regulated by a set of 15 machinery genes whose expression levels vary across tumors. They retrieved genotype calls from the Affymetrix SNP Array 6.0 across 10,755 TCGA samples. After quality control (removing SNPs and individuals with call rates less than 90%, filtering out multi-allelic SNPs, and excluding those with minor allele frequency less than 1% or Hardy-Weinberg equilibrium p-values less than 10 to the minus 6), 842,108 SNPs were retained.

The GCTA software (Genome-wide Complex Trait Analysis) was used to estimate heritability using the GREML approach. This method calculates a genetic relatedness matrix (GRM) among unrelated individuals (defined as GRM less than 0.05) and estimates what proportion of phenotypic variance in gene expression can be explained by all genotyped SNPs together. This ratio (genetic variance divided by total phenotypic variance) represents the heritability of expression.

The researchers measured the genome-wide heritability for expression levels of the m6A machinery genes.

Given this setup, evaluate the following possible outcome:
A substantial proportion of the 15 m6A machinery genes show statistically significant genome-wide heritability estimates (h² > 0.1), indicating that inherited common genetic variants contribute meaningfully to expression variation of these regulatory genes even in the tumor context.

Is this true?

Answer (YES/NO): NO